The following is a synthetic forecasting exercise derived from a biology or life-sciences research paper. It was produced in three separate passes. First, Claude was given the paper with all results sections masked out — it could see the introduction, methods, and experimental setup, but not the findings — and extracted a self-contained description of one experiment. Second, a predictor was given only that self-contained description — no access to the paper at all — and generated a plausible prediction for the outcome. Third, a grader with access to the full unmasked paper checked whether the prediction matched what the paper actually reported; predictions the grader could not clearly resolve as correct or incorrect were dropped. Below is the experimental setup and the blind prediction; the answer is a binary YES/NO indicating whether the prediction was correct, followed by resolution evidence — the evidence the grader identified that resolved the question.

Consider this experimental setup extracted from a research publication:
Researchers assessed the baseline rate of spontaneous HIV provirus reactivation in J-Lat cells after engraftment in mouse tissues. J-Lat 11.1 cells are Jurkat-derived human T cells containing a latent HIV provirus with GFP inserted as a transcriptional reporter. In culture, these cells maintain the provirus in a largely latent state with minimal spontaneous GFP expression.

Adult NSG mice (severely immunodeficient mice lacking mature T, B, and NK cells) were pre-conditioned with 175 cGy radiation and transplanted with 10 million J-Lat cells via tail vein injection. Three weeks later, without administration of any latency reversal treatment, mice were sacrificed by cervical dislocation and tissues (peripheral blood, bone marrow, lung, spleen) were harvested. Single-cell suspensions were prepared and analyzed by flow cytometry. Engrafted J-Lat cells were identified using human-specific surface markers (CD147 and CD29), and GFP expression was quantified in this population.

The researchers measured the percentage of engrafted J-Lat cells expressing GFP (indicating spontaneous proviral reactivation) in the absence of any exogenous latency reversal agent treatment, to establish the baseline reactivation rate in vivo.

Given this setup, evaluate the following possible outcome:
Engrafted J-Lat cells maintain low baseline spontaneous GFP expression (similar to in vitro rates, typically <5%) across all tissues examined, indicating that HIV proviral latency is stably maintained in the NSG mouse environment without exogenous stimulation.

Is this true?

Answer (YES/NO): YES